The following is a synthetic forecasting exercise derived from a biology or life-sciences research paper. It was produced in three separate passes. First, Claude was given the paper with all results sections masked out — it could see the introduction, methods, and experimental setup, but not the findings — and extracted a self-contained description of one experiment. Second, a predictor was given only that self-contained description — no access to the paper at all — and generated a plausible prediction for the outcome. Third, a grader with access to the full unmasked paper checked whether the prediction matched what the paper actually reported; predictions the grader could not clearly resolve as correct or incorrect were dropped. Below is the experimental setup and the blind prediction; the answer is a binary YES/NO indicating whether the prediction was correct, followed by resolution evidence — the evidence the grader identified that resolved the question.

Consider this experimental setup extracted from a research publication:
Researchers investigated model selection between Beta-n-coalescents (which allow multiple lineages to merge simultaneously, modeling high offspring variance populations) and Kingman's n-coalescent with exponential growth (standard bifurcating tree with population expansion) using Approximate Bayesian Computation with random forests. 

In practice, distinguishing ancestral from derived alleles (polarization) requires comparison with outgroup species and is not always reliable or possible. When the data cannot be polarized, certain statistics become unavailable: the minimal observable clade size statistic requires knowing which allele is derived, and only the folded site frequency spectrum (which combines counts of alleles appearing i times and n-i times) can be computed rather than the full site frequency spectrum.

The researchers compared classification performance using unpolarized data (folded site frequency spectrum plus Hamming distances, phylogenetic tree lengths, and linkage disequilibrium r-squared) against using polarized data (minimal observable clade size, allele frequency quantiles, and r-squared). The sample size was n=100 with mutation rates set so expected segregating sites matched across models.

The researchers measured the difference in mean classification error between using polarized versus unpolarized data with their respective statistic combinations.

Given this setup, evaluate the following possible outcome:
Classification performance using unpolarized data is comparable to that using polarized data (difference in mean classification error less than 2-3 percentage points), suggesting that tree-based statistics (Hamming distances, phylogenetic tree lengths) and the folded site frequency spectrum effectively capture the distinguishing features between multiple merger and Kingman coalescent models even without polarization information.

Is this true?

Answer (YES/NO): YES